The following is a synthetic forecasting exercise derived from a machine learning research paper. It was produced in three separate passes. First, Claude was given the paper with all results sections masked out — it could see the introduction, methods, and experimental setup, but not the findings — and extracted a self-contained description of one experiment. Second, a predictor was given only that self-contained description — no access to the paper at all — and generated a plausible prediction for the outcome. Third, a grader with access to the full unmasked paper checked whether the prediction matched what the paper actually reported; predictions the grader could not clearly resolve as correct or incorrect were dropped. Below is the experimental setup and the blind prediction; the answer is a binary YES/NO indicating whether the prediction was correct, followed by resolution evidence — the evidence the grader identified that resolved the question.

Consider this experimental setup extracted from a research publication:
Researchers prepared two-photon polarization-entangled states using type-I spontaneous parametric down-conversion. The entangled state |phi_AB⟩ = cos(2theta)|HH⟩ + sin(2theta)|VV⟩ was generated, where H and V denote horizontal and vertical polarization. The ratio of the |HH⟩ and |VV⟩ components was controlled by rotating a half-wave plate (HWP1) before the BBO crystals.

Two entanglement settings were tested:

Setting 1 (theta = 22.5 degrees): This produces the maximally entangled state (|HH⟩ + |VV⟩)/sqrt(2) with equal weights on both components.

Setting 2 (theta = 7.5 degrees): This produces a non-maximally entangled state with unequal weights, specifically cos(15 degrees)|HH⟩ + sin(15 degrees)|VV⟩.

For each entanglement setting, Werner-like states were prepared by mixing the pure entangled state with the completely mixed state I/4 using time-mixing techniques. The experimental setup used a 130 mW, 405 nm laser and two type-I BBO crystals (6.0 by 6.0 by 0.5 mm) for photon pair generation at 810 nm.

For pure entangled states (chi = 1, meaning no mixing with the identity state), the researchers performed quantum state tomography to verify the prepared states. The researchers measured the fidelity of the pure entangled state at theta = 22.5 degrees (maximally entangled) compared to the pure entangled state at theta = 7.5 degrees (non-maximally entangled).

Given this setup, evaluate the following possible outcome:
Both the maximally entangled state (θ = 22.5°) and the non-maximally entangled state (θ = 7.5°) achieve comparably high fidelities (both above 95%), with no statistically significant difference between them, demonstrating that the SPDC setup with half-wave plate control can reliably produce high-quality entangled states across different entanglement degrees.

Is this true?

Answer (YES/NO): NO